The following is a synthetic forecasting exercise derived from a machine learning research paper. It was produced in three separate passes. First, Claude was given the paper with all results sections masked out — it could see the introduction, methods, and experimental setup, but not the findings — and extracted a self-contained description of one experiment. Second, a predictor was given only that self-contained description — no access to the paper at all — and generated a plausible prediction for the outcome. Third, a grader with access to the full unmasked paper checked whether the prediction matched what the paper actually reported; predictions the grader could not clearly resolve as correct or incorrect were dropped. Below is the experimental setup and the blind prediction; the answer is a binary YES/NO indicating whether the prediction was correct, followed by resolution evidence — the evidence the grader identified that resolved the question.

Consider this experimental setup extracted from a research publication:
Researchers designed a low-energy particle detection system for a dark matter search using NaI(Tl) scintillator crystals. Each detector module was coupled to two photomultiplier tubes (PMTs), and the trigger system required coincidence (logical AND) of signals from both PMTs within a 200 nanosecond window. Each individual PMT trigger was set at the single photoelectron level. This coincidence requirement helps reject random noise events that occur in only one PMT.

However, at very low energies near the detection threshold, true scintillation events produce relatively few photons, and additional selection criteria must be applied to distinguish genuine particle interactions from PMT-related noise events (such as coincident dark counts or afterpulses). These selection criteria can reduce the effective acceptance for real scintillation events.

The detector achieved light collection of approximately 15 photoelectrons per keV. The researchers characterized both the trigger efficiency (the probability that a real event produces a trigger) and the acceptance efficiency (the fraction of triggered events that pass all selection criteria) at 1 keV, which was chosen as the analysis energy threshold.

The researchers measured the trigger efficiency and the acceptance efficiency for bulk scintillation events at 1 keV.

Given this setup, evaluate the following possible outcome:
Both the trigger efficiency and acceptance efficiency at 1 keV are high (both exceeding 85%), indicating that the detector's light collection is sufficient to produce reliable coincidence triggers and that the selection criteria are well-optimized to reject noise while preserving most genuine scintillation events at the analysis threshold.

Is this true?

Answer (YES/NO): NO